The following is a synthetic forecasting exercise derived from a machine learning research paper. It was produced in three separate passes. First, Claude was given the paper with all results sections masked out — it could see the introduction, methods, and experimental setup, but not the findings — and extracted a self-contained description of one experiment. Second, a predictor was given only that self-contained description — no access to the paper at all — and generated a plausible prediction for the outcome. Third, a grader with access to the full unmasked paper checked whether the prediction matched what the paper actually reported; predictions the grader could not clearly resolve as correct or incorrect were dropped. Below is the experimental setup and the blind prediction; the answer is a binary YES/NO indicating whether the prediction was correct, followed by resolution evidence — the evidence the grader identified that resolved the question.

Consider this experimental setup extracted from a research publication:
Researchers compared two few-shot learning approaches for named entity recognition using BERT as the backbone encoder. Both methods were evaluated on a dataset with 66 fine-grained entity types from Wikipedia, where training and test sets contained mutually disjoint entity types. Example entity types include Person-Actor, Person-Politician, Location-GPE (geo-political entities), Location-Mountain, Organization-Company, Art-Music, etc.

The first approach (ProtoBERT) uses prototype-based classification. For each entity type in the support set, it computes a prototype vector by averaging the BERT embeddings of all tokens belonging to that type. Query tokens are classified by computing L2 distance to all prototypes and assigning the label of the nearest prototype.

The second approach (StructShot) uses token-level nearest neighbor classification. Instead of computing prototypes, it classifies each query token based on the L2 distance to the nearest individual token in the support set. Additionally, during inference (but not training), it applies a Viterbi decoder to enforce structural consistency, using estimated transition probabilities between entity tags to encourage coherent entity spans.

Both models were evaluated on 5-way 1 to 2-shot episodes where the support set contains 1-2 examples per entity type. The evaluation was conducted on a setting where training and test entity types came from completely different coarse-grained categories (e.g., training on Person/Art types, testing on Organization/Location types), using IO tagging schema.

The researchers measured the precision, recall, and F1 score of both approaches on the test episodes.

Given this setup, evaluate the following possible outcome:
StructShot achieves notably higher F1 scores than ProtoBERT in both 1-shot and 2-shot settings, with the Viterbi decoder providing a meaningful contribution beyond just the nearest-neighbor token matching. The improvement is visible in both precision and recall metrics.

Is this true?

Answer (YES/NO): NO